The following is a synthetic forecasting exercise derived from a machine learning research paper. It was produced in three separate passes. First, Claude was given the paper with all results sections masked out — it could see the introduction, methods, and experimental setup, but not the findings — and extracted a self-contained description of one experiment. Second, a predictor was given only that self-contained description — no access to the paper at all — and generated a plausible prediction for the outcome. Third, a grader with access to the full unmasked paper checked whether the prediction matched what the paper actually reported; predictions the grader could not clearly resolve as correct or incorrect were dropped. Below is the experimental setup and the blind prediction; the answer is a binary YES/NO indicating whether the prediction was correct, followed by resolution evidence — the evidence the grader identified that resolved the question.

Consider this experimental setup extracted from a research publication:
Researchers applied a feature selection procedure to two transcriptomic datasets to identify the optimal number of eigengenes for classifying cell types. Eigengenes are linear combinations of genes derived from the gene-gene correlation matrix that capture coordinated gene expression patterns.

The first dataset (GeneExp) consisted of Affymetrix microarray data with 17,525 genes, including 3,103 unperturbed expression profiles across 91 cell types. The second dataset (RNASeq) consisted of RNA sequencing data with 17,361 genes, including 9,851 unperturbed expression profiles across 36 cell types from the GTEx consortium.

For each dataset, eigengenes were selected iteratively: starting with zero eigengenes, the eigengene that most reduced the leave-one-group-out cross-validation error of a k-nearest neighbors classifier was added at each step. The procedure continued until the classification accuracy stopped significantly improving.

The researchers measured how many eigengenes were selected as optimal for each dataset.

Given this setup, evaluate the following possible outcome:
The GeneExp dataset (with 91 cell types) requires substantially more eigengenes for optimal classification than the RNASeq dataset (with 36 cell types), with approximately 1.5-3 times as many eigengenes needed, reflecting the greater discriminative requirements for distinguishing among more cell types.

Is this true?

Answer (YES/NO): NO